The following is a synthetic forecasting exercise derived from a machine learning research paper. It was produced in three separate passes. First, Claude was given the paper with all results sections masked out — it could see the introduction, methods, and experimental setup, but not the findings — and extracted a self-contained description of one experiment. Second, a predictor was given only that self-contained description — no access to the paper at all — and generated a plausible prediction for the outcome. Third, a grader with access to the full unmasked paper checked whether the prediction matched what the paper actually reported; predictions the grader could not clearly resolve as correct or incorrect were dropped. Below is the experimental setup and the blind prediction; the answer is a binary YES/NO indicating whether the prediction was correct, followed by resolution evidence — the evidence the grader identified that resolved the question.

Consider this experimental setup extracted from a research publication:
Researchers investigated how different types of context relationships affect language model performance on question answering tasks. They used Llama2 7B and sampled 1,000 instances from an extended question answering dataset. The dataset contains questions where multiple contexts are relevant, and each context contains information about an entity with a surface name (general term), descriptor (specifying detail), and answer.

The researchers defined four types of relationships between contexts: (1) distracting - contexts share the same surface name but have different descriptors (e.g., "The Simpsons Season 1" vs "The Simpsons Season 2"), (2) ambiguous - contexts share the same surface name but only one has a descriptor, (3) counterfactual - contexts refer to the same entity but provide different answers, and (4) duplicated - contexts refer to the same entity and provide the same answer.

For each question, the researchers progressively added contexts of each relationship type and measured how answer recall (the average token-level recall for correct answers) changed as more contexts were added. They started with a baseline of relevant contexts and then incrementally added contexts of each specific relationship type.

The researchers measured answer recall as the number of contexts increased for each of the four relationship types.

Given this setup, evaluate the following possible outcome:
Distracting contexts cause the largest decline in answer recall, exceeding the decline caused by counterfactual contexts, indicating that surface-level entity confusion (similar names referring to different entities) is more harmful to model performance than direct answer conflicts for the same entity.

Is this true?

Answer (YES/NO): NO